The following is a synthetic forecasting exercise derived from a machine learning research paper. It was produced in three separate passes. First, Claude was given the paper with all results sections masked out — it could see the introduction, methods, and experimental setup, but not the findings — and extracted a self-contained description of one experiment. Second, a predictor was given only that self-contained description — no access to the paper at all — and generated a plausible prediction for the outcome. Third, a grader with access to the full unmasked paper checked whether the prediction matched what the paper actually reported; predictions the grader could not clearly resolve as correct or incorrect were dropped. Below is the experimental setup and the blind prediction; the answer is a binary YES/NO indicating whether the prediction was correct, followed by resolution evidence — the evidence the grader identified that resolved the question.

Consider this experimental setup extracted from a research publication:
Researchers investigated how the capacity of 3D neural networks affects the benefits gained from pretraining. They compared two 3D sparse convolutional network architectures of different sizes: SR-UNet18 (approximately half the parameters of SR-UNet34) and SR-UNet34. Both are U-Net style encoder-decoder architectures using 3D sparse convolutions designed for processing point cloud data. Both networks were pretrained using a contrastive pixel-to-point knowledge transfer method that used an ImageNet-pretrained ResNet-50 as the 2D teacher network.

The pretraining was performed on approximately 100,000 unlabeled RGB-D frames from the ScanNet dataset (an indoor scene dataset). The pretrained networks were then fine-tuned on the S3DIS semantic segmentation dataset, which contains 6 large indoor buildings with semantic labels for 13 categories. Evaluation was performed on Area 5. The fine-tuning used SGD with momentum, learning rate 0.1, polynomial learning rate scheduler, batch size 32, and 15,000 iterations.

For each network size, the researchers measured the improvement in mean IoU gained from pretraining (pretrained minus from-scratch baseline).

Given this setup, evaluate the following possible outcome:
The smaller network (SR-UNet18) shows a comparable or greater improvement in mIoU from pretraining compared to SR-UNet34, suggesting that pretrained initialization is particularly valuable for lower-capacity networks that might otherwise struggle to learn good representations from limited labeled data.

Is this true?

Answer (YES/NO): NO